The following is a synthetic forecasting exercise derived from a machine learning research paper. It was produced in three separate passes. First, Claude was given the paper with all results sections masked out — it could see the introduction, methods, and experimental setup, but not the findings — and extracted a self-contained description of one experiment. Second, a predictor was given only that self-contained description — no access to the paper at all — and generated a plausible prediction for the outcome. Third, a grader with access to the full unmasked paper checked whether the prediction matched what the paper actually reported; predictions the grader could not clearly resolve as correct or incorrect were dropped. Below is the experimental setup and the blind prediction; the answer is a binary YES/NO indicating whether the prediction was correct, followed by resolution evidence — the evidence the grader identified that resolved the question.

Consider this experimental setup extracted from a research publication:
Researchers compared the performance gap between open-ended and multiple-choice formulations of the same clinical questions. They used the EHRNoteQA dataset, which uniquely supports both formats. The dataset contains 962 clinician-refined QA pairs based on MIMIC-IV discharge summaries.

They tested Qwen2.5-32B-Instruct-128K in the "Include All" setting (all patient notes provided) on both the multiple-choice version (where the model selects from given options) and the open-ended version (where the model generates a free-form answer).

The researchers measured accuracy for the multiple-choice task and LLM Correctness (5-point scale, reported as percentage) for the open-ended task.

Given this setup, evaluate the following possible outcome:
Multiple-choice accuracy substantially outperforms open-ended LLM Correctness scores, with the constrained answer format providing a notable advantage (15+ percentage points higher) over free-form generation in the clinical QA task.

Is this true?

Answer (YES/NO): YES